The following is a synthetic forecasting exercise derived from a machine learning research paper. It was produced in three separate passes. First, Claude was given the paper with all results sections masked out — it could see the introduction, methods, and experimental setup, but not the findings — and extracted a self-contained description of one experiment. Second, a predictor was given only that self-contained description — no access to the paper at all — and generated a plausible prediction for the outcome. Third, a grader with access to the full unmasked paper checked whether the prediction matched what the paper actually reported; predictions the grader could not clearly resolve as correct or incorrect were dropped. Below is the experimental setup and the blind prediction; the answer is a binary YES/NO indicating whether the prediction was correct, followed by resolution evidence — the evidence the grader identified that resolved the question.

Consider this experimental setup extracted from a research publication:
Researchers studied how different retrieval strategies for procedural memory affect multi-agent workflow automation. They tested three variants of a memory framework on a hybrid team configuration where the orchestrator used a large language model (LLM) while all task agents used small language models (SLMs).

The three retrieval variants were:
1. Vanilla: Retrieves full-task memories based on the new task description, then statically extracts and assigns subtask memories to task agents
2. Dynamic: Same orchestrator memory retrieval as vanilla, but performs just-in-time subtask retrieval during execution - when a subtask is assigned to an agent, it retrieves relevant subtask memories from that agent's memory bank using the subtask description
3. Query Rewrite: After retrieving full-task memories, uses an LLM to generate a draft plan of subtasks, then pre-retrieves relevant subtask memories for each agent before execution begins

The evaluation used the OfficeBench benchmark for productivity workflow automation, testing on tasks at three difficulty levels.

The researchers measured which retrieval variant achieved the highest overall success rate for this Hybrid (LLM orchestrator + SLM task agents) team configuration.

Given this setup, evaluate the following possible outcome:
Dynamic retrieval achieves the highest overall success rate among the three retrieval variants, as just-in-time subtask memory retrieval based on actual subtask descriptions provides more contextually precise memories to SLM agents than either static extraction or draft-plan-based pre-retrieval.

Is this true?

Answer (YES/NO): NO